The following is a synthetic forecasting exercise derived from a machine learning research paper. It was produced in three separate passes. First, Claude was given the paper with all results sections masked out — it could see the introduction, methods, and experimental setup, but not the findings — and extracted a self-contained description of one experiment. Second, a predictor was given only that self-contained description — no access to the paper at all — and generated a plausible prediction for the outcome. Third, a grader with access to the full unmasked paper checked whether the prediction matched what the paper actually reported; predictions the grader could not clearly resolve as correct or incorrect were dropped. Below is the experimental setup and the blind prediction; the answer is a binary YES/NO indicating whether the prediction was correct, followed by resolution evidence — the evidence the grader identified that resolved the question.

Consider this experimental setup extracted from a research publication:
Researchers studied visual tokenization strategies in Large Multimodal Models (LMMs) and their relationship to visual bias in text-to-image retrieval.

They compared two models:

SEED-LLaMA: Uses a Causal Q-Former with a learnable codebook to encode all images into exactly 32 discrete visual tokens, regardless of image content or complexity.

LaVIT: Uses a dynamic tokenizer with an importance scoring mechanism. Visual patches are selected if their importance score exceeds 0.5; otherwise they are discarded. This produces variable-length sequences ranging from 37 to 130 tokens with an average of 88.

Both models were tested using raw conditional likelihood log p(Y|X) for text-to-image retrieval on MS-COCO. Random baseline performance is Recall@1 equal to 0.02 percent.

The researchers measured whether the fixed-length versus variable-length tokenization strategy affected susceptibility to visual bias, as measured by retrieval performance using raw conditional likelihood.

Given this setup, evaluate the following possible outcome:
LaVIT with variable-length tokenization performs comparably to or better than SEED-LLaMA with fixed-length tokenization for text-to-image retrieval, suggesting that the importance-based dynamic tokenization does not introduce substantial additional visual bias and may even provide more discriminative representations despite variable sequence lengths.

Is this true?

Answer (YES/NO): NO